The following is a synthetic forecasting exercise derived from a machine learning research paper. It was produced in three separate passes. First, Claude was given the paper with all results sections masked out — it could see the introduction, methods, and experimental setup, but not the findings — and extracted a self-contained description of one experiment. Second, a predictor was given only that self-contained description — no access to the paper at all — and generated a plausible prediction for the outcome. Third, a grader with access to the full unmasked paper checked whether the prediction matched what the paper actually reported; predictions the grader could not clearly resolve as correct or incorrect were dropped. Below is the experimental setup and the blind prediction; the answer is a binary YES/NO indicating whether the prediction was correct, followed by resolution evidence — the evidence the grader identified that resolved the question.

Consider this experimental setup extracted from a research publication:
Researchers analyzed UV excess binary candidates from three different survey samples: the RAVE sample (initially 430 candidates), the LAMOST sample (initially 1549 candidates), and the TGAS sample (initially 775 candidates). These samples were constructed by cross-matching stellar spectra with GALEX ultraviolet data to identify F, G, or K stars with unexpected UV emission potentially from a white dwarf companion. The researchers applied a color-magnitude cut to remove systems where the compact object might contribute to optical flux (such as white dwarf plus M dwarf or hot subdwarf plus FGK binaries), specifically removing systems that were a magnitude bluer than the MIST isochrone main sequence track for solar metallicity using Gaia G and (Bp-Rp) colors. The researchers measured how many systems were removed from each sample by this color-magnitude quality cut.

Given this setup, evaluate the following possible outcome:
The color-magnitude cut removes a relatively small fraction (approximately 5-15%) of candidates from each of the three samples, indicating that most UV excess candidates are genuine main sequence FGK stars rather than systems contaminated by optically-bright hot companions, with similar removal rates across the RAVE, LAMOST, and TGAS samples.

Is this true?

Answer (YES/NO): NO